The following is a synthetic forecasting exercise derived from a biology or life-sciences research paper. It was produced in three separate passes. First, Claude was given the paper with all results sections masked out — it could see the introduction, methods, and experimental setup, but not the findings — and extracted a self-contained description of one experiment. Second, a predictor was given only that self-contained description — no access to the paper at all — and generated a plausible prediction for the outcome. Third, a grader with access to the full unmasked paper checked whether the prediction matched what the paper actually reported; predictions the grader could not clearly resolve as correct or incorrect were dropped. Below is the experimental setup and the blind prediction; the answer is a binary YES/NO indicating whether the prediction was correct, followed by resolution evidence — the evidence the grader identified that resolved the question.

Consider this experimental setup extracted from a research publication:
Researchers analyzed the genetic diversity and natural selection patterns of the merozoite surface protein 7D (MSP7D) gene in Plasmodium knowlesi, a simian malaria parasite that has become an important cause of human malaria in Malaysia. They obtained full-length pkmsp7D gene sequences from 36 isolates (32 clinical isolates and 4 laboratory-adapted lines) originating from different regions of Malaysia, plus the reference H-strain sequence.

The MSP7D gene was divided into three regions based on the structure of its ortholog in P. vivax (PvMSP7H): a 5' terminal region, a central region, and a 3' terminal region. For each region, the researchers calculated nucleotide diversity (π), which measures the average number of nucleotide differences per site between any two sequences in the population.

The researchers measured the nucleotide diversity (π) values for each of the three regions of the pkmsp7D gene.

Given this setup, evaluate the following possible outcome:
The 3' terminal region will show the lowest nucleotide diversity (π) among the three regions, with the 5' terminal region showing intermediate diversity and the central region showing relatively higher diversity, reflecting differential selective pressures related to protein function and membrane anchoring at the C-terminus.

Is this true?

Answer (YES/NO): NO